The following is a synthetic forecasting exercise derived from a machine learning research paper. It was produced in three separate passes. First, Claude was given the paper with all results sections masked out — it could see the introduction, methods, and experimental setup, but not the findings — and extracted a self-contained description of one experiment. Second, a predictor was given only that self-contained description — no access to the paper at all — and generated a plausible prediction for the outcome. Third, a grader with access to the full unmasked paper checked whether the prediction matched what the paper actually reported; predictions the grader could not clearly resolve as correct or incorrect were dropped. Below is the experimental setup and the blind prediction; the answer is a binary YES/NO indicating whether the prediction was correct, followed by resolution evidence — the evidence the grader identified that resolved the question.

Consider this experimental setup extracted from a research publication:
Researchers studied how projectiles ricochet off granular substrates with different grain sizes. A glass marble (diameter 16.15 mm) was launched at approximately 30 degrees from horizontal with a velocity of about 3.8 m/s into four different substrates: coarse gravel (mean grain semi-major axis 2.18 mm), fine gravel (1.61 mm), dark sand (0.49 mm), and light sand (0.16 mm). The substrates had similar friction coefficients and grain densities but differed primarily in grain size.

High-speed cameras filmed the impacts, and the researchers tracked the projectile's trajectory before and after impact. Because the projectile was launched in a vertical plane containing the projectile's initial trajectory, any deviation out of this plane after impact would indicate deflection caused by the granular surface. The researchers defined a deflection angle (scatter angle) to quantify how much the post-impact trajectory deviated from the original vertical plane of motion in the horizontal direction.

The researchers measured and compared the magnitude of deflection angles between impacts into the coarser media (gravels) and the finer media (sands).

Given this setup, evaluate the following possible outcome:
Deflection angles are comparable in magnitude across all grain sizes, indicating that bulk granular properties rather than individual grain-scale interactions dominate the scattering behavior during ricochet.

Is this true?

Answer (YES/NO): NO